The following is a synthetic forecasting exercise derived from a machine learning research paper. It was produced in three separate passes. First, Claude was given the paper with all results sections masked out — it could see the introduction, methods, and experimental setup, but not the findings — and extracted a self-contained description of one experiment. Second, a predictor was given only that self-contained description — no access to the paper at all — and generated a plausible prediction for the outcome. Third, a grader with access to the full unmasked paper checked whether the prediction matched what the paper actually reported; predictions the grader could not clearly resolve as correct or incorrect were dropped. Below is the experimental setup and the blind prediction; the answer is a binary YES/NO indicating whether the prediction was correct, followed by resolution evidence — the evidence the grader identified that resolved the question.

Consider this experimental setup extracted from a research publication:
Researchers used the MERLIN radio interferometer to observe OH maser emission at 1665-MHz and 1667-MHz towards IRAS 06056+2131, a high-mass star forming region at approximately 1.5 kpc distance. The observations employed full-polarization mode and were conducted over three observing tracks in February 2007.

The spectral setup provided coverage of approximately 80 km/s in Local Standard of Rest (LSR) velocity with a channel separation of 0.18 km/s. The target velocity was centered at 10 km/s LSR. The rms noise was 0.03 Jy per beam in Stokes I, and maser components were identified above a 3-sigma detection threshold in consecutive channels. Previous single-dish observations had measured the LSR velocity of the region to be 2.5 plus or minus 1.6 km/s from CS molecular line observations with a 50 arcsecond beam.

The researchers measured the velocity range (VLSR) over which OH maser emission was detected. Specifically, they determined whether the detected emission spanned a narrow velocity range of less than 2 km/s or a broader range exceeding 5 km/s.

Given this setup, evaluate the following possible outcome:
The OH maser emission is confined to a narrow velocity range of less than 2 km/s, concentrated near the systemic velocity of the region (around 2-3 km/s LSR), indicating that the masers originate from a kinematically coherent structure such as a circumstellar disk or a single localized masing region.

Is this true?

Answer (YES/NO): NO